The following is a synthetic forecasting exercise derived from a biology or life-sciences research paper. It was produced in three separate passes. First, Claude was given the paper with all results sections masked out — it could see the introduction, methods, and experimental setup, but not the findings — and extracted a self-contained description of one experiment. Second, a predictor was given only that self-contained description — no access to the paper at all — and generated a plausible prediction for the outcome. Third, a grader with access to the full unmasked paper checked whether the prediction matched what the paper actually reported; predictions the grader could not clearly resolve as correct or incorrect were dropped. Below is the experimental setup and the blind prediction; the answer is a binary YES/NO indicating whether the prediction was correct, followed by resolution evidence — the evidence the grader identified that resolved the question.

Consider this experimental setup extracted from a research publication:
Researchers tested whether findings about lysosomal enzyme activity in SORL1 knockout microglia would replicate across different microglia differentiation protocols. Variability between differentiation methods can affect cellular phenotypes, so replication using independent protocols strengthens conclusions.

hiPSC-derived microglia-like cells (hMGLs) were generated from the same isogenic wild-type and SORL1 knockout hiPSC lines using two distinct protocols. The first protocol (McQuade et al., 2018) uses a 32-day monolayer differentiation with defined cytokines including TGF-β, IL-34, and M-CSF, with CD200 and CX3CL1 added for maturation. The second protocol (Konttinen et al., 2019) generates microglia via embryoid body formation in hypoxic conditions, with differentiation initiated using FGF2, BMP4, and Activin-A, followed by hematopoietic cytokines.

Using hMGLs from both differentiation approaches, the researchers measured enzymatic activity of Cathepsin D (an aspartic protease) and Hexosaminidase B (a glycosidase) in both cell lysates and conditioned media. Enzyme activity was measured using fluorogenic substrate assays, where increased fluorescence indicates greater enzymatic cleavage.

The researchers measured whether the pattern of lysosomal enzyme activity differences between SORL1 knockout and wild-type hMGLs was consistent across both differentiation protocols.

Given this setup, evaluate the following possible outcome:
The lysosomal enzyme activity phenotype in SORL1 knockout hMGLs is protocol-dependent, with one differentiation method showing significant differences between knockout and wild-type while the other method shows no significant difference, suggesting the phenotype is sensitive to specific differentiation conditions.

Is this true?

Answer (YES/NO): NO